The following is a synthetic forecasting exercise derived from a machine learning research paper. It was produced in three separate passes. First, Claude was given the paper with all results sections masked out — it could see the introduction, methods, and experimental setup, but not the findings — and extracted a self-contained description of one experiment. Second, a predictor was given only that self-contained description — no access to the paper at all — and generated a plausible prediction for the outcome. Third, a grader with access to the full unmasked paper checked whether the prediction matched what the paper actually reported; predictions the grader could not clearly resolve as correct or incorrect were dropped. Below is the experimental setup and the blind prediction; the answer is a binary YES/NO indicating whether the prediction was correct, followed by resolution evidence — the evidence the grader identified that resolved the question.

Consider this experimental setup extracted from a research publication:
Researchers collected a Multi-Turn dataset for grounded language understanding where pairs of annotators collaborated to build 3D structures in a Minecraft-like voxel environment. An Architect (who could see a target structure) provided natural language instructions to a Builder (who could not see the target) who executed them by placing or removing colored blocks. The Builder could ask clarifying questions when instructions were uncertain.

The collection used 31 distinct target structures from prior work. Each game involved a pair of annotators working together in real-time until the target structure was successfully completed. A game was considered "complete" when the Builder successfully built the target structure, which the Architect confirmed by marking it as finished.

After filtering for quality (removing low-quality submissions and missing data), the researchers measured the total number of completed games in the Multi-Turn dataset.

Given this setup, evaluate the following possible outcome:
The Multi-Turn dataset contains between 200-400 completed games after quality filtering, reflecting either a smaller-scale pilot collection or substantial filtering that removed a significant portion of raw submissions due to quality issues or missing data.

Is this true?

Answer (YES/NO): NO